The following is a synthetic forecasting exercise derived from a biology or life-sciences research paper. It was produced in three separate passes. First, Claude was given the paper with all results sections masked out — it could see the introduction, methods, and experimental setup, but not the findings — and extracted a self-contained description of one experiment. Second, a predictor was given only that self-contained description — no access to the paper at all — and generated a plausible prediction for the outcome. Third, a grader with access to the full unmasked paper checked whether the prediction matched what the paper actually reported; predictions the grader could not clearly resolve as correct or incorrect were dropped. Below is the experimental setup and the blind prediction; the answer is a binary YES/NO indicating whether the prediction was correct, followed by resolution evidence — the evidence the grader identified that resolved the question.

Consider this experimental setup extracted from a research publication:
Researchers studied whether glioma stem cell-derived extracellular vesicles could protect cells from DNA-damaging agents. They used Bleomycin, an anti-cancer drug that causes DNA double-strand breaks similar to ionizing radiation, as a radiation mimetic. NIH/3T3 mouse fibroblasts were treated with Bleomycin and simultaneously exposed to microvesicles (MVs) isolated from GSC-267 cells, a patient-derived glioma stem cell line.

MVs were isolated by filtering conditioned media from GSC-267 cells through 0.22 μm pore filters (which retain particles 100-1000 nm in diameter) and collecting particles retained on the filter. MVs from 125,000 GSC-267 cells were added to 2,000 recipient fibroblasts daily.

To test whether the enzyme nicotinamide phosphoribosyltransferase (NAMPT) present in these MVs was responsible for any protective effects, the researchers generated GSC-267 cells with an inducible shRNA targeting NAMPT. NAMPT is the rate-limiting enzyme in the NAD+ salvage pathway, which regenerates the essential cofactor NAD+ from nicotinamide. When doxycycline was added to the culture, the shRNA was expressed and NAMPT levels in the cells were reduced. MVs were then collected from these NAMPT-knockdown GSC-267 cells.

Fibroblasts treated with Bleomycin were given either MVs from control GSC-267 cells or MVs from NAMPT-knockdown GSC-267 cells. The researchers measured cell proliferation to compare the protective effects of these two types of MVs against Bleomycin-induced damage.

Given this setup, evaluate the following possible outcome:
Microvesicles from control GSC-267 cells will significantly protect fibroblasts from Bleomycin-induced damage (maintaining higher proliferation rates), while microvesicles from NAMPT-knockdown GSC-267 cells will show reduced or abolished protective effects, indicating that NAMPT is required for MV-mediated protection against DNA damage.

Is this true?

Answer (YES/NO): YES